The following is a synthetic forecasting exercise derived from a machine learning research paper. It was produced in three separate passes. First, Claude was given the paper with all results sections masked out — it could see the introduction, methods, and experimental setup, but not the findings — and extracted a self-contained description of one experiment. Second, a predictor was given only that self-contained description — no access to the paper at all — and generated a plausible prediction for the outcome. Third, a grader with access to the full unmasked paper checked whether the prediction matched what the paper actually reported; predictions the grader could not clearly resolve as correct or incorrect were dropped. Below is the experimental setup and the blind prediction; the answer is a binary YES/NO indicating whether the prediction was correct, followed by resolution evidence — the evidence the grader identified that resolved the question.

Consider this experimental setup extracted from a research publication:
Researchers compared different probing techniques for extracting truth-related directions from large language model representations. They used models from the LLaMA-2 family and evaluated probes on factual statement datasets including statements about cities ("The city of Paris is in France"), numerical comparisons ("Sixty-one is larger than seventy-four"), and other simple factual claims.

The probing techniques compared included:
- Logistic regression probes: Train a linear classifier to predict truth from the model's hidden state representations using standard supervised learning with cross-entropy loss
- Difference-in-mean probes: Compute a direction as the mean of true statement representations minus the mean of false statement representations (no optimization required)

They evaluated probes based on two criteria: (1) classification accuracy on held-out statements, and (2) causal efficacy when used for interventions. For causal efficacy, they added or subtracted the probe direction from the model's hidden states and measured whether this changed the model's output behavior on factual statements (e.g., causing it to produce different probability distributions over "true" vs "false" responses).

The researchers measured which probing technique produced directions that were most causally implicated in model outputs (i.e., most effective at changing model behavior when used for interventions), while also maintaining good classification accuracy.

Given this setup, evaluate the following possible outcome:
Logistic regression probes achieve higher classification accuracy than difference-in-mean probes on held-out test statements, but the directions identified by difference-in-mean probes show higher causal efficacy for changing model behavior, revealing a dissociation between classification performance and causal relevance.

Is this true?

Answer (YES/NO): NO